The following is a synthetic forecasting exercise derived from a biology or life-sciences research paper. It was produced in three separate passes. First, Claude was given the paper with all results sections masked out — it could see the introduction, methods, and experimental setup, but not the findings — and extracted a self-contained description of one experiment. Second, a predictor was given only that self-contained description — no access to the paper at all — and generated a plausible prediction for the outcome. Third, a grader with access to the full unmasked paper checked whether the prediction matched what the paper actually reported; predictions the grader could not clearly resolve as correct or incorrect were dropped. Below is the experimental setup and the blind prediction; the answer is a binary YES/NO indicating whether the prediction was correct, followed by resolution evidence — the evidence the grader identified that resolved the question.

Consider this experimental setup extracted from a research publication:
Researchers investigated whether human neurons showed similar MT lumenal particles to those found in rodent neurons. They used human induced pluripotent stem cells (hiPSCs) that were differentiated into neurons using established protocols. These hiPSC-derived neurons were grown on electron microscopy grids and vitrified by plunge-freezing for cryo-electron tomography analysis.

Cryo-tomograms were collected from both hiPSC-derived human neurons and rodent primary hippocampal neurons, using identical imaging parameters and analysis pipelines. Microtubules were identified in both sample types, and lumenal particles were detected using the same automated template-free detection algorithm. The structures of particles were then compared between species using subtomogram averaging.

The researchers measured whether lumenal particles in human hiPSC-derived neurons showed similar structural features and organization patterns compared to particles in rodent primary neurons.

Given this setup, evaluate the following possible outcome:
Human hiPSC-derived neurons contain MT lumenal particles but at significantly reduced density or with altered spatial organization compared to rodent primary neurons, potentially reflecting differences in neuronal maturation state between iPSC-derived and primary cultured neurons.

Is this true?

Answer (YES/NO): YES